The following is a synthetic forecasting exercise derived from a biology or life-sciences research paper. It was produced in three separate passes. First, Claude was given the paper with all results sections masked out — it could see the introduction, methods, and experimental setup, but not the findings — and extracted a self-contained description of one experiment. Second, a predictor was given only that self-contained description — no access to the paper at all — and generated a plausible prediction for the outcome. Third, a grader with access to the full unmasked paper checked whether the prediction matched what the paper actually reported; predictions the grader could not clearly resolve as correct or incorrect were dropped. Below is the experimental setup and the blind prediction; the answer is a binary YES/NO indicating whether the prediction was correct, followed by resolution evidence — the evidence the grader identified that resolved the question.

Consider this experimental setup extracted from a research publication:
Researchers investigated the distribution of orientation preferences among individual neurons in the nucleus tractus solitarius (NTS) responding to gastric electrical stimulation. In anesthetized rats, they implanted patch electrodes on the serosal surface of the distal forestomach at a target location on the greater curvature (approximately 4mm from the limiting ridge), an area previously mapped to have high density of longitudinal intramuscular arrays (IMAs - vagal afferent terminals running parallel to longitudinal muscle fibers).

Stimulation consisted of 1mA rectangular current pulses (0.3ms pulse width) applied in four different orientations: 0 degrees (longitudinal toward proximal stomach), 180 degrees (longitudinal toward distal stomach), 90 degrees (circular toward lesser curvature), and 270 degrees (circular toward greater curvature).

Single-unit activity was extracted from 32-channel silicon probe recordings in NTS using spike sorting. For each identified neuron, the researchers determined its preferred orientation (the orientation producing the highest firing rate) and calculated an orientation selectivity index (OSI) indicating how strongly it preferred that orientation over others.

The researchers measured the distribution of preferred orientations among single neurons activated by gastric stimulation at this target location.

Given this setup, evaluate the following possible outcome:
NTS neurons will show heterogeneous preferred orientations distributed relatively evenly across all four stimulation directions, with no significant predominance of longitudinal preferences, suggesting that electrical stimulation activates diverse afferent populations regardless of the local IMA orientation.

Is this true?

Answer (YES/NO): NO